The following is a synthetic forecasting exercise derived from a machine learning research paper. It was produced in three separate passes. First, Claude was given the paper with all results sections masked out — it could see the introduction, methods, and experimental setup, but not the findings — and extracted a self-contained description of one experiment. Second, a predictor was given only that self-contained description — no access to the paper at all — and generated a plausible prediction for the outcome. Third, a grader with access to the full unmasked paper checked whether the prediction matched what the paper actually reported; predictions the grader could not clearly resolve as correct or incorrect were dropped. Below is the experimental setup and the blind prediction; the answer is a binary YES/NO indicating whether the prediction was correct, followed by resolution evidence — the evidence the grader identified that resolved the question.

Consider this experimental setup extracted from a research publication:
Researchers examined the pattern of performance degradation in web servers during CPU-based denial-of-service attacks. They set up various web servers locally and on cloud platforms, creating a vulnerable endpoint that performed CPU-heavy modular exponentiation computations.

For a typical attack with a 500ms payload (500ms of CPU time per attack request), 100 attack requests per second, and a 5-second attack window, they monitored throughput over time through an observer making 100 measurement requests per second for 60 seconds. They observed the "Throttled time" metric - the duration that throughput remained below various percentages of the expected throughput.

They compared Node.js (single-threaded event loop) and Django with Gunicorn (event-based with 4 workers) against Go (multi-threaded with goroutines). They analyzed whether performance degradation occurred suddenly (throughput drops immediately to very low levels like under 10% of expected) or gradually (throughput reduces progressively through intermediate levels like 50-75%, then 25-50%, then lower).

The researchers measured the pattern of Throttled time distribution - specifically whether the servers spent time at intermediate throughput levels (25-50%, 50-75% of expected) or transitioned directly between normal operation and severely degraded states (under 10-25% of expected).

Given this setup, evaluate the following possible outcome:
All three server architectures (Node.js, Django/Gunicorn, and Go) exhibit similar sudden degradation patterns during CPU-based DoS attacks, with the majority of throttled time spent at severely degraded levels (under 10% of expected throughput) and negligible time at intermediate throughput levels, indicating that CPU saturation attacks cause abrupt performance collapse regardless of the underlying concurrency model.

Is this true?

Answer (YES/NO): NO